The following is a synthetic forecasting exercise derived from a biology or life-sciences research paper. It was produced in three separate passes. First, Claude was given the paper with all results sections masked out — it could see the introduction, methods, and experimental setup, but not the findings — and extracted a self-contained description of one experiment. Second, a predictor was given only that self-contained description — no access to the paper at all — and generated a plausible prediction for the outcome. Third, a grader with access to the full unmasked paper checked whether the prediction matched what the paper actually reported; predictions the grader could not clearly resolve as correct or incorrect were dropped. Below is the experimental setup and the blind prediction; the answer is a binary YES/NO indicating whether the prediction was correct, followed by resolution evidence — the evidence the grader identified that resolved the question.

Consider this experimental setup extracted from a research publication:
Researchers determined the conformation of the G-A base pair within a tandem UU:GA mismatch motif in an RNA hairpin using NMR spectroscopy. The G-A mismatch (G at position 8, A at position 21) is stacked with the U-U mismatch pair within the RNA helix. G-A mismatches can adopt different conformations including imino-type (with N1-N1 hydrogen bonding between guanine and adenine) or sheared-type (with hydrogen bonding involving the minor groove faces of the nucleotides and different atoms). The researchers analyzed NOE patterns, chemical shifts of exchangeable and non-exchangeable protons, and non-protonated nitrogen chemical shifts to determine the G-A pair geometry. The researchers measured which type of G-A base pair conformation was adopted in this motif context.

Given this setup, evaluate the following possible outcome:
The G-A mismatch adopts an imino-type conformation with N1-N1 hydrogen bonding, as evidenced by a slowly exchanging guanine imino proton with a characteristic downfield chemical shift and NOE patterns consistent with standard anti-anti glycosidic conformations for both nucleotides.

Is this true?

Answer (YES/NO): NO